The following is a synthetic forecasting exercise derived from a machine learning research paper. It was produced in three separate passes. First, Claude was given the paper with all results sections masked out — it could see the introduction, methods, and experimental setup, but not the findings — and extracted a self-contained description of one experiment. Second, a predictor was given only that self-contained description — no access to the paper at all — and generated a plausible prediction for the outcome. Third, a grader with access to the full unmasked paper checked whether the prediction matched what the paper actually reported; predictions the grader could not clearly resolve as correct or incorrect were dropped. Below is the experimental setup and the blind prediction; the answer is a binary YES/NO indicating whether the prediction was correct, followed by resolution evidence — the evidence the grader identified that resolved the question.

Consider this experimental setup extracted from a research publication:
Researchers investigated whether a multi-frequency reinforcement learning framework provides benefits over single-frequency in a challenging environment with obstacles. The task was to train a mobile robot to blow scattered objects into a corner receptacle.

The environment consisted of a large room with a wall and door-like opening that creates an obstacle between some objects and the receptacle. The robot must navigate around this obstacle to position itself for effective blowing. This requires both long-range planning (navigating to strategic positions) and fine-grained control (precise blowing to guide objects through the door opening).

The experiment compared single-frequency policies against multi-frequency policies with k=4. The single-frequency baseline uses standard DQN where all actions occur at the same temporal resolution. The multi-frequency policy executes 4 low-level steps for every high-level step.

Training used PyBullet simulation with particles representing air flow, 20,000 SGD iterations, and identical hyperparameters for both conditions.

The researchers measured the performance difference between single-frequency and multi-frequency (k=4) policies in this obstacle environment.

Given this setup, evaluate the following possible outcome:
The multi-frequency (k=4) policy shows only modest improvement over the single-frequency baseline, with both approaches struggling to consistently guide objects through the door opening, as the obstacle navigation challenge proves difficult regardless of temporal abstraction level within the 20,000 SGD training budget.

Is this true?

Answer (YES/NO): NO